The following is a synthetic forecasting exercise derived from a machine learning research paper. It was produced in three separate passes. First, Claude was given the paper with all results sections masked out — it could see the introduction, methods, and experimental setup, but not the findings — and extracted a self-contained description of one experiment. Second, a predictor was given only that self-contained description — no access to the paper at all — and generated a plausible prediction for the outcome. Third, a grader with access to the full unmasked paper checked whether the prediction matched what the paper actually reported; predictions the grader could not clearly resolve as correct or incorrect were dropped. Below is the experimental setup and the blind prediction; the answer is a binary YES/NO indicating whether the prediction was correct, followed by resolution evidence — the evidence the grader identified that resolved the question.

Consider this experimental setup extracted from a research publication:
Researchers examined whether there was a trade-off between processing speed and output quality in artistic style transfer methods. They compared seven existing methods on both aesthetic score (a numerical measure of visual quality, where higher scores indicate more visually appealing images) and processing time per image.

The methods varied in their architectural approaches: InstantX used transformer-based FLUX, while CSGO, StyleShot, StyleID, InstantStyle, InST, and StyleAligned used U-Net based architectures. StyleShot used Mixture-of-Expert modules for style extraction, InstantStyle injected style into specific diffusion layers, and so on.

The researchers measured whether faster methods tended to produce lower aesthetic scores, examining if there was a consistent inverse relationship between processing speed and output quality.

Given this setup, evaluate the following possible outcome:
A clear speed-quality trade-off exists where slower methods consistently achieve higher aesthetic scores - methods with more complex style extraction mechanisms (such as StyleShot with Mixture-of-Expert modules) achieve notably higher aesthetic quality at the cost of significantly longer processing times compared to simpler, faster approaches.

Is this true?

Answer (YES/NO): NO